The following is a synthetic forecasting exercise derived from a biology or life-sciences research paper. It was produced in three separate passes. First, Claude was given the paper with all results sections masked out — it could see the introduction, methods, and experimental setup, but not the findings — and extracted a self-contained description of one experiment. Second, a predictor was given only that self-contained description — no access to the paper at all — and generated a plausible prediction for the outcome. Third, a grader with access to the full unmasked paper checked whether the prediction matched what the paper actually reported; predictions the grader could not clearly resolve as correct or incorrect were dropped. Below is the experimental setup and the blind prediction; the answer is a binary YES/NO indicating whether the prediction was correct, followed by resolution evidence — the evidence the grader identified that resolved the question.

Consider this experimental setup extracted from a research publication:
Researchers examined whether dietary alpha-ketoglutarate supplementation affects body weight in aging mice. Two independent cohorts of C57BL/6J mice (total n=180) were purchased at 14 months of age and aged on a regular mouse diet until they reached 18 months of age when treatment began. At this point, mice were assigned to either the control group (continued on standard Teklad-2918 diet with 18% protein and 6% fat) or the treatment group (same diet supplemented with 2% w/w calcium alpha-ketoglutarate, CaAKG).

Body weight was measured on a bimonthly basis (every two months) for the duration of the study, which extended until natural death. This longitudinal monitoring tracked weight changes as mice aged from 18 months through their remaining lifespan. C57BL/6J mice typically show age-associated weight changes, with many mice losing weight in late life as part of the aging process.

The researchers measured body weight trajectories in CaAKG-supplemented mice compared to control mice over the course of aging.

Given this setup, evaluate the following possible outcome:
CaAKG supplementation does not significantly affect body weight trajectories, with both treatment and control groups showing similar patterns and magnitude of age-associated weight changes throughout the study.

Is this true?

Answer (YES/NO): NO